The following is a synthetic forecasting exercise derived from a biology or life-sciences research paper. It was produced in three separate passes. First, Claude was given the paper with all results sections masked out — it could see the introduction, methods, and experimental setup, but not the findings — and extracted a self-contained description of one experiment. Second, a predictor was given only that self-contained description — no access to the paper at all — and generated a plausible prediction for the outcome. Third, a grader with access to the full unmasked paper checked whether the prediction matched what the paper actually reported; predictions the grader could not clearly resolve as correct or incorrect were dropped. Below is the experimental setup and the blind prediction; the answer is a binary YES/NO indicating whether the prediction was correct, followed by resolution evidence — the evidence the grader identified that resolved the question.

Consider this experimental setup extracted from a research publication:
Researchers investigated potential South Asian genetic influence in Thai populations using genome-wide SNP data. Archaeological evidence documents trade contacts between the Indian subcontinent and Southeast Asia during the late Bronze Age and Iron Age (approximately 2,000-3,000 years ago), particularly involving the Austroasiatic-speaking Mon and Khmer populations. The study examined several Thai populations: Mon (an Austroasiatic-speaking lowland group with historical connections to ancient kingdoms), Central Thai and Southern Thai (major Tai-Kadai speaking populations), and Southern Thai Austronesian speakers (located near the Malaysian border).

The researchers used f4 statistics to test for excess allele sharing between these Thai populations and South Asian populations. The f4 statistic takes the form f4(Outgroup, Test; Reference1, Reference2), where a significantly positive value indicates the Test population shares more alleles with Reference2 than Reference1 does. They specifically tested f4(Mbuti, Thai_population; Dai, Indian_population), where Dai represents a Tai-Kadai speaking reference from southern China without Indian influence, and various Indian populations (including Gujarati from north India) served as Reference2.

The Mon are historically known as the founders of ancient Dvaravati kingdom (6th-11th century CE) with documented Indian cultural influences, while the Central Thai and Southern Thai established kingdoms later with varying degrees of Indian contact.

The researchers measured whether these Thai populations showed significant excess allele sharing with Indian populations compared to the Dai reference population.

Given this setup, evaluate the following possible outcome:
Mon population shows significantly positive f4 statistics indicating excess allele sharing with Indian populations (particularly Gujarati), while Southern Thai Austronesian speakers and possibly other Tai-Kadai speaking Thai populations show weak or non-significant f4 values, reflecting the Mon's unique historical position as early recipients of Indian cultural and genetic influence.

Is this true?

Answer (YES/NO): NO